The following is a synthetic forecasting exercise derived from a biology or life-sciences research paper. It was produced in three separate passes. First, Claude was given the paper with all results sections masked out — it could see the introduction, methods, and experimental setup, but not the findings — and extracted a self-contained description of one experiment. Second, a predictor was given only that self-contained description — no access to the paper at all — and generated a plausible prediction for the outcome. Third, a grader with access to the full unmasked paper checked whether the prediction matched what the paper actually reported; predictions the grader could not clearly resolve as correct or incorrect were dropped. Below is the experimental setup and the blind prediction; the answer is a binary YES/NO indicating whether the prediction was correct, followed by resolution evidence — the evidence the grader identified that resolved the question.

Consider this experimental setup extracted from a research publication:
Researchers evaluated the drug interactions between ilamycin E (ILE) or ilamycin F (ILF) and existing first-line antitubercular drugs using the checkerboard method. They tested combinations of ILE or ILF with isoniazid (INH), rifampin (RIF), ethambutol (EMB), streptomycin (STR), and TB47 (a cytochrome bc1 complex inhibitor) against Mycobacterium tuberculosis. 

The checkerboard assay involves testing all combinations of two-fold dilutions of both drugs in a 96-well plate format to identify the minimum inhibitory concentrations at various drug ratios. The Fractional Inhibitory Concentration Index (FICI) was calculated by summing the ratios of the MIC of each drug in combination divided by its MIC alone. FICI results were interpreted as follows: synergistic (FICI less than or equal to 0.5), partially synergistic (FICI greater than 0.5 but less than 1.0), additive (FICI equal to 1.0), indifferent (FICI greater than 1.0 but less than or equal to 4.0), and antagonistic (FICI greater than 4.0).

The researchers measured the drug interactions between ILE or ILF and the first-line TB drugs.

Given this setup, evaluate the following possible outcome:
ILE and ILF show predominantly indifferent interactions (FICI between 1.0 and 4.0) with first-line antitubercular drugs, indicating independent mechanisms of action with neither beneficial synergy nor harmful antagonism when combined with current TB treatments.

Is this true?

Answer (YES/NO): NO